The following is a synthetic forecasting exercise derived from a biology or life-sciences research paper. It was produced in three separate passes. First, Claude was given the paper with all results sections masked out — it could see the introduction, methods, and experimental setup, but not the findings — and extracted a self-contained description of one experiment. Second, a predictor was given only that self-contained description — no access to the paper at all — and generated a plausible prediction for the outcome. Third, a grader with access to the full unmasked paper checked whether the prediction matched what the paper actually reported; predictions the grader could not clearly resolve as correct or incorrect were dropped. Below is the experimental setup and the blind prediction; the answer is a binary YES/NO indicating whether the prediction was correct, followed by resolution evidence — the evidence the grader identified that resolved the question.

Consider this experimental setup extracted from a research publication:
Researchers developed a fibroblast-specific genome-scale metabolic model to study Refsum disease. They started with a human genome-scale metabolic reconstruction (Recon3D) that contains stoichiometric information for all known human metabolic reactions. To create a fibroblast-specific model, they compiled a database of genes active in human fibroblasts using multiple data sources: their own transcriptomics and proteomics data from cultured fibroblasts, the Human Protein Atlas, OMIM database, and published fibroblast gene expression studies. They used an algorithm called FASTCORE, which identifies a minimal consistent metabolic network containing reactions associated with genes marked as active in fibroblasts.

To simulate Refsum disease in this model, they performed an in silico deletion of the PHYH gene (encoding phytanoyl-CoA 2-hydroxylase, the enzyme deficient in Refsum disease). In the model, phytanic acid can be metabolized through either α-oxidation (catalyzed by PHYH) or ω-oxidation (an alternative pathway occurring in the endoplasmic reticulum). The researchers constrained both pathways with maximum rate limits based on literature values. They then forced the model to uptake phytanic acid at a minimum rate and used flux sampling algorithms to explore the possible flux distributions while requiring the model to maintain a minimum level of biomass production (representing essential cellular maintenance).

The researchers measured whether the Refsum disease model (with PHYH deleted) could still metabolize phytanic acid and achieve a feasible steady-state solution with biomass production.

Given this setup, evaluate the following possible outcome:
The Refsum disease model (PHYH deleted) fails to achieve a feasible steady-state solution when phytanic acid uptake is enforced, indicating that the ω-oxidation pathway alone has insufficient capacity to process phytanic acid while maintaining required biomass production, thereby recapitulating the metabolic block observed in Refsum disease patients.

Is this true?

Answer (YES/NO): NO